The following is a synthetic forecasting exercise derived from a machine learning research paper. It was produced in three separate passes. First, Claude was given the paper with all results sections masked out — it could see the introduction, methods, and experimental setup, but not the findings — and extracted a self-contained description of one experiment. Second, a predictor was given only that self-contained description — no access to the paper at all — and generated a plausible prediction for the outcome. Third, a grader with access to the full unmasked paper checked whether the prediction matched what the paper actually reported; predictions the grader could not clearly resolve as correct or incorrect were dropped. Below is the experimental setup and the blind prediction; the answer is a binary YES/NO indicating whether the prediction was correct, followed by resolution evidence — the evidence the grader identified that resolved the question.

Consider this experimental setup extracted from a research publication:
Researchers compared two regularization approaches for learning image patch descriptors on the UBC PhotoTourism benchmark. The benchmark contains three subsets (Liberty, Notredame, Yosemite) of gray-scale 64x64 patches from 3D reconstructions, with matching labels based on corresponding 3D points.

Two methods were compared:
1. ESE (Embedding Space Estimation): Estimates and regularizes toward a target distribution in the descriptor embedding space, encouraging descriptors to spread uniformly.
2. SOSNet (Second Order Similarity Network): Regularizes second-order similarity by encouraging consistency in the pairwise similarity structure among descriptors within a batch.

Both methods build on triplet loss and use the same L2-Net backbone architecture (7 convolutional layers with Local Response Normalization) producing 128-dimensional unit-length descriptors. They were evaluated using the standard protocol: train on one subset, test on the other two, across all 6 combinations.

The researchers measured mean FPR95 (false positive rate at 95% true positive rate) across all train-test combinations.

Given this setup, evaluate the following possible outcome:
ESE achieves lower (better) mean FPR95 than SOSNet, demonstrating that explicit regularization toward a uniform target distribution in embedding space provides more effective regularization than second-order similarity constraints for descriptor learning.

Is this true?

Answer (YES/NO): YES